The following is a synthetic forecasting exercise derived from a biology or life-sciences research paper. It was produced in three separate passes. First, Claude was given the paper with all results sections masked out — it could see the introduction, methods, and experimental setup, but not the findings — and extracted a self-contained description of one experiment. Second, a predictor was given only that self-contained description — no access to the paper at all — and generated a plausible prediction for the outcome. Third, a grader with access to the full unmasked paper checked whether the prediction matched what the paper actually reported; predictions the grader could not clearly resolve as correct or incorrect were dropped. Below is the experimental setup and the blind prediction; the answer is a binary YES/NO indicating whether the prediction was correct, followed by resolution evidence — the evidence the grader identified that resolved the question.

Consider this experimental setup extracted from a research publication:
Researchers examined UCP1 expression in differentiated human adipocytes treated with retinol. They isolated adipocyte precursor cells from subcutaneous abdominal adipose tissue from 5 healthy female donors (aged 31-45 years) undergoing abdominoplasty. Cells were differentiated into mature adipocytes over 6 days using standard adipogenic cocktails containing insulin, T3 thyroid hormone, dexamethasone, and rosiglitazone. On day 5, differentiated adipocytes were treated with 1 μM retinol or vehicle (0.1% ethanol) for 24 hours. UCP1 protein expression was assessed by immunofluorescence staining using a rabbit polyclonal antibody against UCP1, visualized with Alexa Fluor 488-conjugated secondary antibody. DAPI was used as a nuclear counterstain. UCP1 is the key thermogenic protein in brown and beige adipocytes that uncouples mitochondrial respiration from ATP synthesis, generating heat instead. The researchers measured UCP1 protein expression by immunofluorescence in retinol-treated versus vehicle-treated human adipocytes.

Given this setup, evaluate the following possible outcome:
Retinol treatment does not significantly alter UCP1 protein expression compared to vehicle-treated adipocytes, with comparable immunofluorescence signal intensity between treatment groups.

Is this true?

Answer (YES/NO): NO